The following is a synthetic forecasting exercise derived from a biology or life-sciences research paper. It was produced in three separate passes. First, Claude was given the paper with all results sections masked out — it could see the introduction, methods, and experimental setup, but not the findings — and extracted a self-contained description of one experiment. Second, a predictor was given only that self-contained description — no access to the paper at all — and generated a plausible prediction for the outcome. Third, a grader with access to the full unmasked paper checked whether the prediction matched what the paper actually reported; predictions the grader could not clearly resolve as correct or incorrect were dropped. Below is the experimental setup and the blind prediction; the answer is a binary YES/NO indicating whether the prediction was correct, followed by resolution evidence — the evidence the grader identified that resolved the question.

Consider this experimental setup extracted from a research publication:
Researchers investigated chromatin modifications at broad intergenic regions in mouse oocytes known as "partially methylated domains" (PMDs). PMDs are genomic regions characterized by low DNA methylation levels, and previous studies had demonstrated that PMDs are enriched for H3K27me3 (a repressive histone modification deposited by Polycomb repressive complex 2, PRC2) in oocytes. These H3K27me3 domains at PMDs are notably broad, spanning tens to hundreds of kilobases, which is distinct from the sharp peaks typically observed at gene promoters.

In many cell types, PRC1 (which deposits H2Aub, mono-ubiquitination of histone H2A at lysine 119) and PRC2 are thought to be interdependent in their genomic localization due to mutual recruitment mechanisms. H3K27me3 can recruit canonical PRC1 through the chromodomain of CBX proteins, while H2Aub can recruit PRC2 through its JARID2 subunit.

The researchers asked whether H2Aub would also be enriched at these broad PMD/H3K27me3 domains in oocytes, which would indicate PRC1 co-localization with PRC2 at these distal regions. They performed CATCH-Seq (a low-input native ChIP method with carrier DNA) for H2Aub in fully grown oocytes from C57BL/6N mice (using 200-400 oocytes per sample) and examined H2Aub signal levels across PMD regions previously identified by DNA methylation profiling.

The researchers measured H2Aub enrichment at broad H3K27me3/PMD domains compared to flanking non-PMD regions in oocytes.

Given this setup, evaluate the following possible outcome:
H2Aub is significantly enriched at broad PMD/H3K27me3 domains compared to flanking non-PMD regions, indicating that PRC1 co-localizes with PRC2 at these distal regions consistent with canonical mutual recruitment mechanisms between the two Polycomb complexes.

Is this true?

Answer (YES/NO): YES